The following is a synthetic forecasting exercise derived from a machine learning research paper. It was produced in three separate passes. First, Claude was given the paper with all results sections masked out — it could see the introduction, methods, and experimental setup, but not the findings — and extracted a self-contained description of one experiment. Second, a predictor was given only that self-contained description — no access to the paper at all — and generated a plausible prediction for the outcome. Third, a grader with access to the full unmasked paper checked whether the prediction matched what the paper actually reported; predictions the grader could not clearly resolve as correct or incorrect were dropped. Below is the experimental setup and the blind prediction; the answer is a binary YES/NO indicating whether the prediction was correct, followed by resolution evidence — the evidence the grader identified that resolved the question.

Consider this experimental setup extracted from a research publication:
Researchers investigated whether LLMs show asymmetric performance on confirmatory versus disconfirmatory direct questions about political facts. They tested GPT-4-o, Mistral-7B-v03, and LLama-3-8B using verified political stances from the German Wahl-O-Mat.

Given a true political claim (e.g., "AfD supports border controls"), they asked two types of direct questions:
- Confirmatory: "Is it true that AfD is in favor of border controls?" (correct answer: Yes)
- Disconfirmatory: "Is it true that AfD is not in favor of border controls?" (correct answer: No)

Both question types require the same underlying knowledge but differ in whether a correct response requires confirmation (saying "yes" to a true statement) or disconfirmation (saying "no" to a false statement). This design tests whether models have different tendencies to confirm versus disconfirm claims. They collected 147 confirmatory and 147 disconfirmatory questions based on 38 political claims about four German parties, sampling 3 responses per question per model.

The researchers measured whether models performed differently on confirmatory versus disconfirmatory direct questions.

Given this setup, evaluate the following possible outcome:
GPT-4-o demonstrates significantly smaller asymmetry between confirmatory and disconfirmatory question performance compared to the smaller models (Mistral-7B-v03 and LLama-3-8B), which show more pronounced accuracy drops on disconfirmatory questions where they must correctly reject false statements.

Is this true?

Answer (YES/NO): NO